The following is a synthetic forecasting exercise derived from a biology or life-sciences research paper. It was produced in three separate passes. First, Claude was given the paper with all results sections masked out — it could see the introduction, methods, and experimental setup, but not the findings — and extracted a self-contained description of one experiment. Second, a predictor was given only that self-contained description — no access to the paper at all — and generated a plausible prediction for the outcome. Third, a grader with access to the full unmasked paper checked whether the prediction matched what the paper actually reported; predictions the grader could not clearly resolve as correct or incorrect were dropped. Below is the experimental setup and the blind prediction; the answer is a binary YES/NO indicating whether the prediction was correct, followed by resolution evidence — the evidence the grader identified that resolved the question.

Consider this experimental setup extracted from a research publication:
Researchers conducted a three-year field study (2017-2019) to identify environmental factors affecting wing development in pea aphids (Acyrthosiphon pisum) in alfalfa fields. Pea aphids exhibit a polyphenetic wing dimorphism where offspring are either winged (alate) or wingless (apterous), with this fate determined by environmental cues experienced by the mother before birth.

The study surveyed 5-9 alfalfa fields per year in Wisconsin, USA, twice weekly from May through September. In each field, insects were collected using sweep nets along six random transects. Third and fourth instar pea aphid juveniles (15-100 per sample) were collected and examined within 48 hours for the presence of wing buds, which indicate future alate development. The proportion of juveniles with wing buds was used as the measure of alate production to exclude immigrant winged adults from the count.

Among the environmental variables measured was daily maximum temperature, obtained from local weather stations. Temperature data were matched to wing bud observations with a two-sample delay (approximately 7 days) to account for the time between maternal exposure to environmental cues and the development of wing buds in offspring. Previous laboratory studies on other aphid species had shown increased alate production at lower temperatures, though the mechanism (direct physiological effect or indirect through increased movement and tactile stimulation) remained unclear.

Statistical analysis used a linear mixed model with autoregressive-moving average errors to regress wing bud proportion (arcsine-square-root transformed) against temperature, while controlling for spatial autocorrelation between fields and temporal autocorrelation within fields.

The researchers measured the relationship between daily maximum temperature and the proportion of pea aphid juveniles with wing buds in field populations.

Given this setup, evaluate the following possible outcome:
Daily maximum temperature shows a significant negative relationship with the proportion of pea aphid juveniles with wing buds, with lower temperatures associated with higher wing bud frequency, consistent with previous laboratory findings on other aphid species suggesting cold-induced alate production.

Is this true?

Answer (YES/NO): YES